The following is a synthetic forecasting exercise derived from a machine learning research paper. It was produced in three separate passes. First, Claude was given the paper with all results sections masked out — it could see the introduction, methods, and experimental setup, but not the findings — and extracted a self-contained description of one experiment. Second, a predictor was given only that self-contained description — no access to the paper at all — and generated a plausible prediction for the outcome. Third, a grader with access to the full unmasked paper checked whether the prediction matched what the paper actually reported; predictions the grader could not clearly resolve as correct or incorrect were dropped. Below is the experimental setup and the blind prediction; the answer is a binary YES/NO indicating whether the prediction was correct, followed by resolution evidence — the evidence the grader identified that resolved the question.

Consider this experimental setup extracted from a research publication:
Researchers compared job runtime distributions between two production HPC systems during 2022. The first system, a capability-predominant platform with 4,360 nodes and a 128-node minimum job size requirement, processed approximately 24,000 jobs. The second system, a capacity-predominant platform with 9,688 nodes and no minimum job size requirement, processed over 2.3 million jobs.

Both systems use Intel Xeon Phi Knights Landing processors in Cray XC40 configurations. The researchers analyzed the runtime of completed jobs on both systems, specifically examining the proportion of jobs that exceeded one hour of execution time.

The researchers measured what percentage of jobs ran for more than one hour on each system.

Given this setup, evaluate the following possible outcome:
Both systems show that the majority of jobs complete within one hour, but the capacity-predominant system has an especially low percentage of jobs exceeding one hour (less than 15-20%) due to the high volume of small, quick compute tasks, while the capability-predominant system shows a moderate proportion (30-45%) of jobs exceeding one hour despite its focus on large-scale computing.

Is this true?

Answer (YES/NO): NO